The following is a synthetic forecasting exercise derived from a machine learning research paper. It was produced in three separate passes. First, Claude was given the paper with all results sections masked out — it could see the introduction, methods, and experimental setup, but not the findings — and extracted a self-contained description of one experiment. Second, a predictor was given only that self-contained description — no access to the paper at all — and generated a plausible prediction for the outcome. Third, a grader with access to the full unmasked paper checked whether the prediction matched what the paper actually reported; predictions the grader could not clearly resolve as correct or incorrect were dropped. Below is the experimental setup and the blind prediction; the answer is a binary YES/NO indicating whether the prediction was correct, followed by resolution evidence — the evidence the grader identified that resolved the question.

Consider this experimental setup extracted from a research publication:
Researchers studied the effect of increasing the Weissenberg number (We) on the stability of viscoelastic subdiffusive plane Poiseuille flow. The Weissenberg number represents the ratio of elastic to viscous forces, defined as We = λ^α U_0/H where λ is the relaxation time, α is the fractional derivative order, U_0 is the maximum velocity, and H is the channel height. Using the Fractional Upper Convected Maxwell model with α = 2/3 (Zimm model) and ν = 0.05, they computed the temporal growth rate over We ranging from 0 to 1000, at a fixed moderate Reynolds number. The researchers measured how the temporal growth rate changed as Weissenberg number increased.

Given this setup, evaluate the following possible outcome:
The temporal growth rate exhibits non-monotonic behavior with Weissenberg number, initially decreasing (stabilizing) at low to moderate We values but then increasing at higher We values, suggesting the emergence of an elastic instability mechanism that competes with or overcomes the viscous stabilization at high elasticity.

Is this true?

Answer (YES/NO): NO